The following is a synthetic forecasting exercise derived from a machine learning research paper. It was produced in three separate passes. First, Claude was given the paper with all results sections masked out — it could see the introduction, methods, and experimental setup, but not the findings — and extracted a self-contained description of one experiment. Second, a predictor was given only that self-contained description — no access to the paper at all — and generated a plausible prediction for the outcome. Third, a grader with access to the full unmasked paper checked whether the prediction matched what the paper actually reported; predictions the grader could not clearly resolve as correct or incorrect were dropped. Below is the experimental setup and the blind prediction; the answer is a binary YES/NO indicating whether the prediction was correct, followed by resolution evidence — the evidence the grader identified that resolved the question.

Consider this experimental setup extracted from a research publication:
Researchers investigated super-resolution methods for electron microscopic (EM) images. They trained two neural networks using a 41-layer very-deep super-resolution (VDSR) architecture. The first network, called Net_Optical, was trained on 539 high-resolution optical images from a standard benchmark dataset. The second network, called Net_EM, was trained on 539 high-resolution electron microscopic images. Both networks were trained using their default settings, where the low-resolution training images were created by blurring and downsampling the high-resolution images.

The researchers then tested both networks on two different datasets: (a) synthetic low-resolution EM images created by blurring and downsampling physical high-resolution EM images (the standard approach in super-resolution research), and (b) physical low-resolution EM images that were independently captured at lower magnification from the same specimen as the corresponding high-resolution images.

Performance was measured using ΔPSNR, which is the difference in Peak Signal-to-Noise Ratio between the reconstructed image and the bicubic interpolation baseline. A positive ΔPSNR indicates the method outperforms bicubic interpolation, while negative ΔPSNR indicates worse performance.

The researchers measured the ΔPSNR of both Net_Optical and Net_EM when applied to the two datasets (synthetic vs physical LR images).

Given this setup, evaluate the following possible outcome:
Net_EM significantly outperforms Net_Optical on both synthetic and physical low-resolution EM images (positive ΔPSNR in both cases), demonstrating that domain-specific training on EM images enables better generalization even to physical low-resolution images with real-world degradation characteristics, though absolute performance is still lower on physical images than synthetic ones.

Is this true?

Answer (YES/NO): NO